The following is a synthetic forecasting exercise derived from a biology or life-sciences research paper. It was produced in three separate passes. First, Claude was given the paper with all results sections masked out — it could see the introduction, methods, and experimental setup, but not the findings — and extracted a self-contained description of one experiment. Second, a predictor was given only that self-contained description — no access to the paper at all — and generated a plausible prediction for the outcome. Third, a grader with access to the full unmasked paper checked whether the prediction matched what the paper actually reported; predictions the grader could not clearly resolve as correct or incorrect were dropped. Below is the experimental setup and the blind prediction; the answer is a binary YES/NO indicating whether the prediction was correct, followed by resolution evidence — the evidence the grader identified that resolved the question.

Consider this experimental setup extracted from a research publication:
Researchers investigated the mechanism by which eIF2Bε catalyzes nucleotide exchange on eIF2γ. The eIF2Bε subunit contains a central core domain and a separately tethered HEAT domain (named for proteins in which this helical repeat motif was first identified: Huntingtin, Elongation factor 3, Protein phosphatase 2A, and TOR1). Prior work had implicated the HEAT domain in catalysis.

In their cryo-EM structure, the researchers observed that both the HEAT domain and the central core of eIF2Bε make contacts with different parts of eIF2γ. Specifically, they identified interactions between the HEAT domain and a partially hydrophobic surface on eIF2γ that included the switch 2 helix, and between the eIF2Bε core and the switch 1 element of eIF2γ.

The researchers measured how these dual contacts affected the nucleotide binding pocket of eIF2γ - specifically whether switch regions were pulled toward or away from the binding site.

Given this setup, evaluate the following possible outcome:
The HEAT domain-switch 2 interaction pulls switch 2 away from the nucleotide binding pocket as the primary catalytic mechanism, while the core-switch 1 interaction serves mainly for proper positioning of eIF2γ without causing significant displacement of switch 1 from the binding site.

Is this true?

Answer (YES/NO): NO